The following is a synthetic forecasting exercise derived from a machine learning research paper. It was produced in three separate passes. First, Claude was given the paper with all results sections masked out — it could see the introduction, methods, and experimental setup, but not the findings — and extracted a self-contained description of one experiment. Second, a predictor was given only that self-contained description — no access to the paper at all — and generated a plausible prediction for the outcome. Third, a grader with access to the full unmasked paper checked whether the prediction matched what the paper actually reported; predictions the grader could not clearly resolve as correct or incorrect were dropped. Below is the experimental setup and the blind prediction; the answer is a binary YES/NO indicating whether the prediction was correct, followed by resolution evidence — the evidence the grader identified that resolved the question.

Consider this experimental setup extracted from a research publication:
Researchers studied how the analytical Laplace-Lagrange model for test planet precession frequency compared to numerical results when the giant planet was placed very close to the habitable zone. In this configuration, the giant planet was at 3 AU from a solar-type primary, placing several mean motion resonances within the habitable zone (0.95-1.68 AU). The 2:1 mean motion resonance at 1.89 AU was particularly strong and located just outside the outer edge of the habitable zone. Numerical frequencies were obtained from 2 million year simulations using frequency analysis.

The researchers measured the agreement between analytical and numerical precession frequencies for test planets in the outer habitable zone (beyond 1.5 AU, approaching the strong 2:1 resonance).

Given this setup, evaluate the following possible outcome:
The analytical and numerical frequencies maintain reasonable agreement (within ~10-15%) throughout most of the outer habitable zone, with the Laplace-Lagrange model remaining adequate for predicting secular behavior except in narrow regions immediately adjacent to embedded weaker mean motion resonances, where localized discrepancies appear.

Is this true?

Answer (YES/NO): NO